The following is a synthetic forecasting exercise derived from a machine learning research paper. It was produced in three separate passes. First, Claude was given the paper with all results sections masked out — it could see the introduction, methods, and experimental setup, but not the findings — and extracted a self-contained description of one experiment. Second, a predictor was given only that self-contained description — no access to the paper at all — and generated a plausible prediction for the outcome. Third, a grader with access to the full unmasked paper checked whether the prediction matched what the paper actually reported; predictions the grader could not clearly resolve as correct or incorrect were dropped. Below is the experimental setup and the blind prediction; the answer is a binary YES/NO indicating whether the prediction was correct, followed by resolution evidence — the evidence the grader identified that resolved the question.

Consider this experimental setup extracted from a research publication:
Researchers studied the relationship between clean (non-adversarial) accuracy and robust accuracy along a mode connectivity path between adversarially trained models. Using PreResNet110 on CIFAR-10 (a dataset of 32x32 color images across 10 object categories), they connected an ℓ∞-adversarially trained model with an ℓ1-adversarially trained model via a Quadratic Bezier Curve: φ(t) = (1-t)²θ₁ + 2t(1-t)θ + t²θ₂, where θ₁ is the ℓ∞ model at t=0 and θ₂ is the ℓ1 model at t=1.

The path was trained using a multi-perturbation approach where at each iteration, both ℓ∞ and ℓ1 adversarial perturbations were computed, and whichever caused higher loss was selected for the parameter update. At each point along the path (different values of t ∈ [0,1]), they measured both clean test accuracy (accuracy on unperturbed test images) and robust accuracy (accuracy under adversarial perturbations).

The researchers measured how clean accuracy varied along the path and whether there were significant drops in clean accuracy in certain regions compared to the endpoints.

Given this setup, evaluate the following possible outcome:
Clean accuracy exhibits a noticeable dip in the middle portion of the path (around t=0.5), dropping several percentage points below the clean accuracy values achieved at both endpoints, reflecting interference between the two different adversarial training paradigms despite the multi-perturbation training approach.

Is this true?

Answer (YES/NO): NO